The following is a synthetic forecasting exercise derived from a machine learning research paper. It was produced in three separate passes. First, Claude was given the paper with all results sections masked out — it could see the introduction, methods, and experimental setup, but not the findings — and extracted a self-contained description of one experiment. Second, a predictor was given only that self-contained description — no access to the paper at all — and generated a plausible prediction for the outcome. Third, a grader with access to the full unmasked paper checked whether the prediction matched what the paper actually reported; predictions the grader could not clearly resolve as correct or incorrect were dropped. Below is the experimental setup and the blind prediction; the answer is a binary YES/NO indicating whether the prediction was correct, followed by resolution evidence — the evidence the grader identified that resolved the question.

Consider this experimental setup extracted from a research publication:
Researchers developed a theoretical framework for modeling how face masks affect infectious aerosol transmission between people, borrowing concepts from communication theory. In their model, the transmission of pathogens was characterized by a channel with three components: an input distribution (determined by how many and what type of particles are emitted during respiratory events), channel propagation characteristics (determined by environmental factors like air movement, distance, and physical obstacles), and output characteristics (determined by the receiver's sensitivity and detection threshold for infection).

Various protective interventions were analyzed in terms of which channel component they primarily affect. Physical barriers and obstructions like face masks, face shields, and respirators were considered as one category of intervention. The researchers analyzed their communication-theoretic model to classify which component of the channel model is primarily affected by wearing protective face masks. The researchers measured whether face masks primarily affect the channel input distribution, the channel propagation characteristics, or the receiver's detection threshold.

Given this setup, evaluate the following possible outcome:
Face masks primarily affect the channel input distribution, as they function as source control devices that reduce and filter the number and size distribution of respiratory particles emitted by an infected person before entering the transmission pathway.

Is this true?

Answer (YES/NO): YES